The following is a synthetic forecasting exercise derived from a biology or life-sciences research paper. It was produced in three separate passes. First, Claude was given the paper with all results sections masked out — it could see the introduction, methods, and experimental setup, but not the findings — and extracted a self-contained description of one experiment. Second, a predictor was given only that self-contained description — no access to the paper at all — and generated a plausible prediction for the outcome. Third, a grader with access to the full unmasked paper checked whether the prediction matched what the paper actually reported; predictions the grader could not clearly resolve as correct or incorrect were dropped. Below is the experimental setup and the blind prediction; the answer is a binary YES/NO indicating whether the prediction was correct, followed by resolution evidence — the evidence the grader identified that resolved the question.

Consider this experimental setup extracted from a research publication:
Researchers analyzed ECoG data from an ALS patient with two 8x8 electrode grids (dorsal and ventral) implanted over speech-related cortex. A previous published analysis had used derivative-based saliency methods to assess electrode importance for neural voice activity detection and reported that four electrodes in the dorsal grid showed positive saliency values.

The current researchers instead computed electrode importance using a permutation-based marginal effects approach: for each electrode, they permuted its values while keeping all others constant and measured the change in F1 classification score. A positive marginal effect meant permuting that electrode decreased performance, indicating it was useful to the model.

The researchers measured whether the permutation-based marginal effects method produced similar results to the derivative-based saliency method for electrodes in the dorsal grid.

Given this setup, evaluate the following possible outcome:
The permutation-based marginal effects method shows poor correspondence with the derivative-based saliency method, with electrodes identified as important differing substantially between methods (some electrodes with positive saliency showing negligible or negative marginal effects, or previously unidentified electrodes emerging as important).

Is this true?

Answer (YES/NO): YES